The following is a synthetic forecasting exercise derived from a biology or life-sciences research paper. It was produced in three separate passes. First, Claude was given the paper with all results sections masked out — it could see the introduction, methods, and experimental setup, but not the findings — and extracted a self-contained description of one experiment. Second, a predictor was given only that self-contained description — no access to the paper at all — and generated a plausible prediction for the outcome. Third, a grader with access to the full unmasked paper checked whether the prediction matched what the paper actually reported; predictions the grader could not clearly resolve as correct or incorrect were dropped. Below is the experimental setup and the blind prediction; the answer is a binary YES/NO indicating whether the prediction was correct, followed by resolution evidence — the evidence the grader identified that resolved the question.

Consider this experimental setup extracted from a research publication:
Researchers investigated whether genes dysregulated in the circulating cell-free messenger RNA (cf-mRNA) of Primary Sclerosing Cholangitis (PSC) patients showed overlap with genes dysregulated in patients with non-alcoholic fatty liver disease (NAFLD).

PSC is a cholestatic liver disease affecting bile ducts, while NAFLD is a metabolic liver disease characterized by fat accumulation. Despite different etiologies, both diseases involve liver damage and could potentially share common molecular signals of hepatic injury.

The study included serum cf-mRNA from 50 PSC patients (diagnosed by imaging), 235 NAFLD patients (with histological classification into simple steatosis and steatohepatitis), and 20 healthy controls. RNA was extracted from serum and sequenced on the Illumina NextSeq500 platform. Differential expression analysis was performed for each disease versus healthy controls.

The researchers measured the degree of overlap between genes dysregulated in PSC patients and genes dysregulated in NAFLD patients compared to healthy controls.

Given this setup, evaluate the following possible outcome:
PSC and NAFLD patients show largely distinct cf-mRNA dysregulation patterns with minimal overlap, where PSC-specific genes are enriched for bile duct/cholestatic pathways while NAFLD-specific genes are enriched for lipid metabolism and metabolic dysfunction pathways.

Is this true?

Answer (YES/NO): NO